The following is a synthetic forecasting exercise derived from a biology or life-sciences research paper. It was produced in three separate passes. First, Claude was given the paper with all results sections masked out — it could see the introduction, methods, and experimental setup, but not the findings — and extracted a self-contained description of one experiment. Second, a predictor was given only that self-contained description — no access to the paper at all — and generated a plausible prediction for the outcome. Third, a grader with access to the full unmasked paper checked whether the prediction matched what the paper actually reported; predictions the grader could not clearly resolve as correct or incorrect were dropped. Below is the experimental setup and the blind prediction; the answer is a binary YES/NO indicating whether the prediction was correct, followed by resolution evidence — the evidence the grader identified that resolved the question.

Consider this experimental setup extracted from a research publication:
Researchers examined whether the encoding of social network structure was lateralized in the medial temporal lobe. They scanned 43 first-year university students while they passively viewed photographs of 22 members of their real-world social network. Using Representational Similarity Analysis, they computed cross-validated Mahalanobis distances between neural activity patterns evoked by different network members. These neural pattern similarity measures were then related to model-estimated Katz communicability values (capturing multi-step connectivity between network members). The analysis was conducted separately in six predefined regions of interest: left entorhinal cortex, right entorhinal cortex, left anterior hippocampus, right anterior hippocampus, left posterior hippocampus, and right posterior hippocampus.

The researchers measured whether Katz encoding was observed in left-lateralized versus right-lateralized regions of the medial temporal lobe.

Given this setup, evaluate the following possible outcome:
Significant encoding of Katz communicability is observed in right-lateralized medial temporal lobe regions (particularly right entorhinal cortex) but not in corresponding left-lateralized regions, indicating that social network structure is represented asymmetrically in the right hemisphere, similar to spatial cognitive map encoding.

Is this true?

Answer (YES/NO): YES